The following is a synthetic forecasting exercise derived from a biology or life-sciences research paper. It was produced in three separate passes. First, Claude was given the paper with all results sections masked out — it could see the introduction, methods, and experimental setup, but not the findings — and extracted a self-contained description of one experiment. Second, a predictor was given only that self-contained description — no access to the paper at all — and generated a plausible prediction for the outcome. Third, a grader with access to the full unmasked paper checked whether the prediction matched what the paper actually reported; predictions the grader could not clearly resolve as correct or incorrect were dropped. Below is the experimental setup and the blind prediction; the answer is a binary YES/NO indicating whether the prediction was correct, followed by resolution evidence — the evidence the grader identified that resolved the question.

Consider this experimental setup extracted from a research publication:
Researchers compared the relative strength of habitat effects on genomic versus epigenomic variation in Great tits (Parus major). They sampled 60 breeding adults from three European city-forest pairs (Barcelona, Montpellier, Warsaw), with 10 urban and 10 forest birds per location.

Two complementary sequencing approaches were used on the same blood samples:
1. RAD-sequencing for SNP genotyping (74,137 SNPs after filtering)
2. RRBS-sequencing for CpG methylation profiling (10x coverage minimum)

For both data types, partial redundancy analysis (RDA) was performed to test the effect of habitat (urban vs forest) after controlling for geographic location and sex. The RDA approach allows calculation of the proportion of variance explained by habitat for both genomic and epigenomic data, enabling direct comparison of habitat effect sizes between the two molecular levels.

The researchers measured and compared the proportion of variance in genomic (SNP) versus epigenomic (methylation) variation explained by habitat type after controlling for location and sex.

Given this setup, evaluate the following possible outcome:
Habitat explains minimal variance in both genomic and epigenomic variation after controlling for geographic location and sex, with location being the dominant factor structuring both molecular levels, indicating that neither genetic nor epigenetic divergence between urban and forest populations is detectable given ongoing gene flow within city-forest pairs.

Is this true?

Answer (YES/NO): NO